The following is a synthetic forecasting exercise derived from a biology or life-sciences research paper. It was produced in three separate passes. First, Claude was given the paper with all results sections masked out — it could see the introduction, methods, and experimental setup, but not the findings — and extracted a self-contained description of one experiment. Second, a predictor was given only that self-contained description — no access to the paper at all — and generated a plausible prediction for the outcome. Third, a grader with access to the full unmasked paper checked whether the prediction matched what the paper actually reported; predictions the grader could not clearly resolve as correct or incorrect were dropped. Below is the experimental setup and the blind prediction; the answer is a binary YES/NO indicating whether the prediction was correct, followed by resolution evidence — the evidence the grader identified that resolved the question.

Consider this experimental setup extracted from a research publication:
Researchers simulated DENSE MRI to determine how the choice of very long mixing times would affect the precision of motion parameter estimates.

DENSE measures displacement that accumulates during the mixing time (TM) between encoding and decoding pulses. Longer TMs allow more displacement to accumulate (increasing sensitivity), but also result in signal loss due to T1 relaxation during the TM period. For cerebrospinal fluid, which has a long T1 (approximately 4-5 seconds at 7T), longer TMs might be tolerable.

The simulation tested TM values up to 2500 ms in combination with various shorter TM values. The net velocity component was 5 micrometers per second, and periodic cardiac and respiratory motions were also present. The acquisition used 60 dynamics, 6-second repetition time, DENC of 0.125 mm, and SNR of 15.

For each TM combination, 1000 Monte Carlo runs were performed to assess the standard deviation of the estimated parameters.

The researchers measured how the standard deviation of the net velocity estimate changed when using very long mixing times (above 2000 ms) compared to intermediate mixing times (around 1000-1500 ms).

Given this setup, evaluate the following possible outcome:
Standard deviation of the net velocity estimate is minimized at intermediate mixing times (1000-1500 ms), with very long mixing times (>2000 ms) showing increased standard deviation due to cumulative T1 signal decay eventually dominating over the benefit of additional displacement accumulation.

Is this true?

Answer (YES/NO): NO